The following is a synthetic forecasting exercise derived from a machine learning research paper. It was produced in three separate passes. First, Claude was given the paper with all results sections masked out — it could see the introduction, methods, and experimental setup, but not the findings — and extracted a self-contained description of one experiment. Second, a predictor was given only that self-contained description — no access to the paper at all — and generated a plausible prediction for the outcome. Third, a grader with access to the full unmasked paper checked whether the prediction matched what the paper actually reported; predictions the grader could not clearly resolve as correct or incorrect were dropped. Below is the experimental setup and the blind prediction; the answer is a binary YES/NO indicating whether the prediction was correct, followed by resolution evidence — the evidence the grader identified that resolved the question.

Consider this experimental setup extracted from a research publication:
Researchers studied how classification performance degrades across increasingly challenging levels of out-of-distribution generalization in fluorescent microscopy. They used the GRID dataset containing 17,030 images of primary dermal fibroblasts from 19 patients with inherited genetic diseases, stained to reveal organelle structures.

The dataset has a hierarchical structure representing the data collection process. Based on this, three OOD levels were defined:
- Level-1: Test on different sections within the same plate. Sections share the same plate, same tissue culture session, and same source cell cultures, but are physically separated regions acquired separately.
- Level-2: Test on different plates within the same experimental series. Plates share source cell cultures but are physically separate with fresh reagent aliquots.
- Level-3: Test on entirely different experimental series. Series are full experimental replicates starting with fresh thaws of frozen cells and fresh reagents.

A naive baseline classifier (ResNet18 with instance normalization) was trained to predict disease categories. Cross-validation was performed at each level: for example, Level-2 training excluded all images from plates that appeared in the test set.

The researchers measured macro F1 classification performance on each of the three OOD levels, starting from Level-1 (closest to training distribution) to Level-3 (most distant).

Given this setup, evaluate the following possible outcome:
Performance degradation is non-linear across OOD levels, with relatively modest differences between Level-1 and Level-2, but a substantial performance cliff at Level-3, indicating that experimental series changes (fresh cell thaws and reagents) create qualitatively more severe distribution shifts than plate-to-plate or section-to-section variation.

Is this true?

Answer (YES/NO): NO